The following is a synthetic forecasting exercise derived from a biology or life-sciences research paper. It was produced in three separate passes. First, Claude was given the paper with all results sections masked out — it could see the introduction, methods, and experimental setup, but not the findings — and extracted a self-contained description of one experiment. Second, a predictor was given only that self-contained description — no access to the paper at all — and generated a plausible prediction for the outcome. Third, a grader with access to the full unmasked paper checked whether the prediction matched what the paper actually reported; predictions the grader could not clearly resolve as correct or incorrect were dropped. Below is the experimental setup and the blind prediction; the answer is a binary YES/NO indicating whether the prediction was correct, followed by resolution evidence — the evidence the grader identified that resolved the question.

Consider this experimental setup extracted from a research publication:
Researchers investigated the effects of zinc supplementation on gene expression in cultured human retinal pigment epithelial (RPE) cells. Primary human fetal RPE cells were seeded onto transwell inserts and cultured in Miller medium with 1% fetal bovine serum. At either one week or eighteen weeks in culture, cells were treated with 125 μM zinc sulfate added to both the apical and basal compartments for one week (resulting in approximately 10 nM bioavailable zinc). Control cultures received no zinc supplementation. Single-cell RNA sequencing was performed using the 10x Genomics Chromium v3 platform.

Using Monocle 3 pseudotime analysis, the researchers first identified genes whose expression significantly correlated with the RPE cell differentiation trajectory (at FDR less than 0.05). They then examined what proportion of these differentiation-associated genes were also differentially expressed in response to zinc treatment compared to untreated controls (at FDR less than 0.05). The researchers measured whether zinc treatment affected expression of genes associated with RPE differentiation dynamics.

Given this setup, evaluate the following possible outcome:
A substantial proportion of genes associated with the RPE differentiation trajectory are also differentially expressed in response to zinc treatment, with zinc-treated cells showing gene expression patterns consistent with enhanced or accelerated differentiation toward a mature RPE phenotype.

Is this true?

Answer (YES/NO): NO